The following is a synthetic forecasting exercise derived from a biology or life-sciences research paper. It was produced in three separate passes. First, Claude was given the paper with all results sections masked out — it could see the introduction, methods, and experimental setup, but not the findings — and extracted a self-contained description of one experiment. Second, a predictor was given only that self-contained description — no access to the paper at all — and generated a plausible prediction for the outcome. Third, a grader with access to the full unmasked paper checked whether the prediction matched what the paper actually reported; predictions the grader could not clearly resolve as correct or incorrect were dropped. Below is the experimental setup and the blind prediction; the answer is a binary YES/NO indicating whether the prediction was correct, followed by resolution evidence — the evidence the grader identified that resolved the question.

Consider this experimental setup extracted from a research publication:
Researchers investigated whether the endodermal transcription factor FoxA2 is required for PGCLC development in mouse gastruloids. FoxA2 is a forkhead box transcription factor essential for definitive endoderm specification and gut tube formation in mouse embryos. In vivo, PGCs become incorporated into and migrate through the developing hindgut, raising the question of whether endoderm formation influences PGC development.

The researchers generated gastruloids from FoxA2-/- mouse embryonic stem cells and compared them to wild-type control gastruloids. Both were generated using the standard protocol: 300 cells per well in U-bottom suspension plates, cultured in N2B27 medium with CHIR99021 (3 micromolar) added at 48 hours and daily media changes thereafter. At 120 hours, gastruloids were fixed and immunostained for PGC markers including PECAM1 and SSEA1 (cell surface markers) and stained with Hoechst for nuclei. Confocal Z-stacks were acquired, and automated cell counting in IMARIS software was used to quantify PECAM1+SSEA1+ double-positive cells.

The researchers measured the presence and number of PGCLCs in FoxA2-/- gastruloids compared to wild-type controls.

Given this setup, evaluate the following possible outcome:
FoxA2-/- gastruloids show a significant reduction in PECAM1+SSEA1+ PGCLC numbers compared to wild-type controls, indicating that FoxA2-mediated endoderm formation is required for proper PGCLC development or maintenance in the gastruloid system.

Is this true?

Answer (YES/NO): NO